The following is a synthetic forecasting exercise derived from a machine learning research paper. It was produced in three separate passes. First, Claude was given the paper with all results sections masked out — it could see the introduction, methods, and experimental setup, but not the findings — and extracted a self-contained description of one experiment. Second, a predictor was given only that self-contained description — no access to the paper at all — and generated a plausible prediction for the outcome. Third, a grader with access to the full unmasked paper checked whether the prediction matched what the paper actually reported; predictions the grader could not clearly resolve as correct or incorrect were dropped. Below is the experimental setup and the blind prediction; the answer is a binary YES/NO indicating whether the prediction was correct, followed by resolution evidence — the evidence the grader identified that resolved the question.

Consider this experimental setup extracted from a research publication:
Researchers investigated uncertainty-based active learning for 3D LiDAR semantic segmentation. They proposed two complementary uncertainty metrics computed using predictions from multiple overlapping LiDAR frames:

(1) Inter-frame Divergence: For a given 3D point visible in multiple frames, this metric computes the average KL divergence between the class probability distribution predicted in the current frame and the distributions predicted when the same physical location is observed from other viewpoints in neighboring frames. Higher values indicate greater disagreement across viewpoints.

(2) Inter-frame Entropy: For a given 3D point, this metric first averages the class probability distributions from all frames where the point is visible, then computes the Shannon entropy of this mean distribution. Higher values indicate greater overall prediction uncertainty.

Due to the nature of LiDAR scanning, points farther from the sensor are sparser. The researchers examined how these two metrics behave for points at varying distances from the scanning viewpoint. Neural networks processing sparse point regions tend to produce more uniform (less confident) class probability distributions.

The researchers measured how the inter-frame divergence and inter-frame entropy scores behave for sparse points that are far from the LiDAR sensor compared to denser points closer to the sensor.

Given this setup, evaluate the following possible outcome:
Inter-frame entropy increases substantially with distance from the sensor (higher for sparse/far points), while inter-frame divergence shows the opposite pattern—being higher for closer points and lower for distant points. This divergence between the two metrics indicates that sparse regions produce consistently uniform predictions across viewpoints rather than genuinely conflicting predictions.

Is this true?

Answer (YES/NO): NO